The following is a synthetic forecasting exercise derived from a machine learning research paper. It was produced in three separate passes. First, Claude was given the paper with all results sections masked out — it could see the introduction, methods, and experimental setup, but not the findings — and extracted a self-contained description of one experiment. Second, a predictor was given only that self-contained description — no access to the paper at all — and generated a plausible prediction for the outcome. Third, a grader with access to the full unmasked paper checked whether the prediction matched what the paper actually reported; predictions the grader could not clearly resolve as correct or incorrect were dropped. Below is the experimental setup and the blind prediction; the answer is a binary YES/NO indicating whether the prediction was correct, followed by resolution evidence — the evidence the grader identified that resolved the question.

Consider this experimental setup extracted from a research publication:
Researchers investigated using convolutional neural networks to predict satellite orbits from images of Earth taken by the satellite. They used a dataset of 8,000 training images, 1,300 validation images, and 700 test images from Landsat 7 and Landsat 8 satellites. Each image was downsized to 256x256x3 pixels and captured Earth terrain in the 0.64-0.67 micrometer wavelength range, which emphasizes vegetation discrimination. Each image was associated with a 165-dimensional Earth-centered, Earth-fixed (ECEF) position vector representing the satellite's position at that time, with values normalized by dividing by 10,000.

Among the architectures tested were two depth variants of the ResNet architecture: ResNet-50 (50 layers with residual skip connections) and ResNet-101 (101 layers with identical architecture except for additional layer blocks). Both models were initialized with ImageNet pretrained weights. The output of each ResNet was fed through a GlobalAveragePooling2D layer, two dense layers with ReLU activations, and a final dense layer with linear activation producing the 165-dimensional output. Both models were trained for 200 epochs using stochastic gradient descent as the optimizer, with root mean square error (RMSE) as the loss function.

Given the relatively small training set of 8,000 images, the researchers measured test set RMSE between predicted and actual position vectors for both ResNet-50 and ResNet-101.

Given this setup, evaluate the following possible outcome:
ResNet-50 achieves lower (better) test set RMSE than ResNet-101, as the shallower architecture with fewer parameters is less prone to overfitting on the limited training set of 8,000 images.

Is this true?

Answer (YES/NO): NO